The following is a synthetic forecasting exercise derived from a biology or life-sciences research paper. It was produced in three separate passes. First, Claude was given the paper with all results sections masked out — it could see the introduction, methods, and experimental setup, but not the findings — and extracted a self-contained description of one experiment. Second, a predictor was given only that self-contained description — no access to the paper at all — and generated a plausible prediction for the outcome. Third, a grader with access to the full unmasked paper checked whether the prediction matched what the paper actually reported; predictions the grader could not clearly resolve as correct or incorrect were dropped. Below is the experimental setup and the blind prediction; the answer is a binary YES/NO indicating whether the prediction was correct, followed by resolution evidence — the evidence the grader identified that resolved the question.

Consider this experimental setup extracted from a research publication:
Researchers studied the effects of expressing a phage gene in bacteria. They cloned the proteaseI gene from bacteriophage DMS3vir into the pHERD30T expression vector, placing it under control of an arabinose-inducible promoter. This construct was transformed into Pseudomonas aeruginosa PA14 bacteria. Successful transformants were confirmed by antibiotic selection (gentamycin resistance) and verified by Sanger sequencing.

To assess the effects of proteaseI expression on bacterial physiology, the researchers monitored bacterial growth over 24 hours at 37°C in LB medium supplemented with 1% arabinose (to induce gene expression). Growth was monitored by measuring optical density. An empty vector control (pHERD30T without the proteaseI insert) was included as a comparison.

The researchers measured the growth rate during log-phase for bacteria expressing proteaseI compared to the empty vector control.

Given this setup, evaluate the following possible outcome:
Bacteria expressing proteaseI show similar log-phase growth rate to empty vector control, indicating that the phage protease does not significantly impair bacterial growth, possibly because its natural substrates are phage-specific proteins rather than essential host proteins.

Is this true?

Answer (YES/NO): NO